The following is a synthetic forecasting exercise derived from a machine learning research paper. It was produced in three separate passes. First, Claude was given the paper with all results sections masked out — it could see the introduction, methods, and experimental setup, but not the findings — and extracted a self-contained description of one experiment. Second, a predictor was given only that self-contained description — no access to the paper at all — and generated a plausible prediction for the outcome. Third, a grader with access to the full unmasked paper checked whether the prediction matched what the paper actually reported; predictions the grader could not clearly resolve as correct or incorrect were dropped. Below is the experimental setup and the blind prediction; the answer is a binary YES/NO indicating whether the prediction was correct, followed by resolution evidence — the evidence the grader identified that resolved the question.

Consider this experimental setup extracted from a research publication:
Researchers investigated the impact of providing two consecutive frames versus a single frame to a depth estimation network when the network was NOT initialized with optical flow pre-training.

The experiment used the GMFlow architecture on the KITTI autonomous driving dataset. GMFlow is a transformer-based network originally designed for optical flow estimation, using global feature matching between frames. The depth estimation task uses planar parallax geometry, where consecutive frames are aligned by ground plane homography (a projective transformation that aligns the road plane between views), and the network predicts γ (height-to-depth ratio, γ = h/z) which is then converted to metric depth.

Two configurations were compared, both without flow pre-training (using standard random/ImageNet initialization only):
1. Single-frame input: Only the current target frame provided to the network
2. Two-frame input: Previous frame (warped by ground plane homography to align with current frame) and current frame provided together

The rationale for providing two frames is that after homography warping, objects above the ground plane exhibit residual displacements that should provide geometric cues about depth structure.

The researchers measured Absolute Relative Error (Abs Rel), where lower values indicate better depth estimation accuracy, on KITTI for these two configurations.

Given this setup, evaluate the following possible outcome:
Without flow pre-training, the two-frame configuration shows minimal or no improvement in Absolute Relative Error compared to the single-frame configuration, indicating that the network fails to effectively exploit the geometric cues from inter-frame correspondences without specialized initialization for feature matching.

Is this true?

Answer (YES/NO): YES